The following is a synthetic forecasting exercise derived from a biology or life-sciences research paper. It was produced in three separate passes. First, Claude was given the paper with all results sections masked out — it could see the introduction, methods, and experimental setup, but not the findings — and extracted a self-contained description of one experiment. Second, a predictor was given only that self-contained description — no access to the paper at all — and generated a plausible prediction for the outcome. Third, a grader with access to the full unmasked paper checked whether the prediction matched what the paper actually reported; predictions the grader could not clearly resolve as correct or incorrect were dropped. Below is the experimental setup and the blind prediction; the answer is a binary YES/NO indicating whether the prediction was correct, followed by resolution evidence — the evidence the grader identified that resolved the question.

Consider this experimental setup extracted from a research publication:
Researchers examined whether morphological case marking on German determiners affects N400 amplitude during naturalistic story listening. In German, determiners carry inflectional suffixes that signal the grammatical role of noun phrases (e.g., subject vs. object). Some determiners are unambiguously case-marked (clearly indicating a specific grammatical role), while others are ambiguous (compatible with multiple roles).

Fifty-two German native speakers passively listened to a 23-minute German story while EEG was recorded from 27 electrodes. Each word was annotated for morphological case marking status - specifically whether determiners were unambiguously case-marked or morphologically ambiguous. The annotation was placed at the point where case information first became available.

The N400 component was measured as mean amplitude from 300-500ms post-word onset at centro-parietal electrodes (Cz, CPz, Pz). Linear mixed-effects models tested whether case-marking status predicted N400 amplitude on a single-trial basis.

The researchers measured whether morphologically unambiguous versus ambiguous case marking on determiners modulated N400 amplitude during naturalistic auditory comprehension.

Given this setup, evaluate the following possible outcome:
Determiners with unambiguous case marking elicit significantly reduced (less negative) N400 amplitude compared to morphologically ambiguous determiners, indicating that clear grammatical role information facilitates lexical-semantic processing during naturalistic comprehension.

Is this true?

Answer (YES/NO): NO